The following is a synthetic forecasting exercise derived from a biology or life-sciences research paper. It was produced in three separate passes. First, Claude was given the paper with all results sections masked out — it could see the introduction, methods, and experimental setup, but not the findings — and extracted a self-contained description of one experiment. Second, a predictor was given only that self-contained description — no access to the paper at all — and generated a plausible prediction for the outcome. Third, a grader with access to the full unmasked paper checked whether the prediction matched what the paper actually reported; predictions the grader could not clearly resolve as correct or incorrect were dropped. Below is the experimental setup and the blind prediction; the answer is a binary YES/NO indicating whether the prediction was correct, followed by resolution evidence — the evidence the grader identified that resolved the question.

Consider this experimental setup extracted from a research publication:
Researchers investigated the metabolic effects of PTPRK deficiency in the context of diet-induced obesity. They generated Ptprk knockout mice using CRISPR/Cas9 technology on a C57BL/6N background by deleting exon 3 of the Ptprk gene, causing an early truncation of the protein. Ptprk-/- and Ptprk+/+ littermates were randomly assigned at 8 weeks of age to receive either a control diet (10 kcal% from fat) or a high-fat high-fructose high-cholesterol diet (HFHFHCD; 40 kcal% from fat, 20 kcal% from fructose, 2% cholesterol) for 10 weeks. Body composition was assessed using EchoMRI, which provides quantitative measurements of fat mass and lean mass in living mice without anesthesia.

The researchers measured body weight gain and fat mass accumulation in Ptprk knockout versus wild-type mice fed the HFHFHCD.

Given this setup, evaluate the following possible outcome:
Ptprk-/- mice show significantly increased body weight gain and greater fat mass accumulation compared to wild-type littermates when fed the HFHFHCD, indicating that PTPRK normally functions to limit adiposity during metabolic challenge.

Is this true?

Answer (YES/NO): NO